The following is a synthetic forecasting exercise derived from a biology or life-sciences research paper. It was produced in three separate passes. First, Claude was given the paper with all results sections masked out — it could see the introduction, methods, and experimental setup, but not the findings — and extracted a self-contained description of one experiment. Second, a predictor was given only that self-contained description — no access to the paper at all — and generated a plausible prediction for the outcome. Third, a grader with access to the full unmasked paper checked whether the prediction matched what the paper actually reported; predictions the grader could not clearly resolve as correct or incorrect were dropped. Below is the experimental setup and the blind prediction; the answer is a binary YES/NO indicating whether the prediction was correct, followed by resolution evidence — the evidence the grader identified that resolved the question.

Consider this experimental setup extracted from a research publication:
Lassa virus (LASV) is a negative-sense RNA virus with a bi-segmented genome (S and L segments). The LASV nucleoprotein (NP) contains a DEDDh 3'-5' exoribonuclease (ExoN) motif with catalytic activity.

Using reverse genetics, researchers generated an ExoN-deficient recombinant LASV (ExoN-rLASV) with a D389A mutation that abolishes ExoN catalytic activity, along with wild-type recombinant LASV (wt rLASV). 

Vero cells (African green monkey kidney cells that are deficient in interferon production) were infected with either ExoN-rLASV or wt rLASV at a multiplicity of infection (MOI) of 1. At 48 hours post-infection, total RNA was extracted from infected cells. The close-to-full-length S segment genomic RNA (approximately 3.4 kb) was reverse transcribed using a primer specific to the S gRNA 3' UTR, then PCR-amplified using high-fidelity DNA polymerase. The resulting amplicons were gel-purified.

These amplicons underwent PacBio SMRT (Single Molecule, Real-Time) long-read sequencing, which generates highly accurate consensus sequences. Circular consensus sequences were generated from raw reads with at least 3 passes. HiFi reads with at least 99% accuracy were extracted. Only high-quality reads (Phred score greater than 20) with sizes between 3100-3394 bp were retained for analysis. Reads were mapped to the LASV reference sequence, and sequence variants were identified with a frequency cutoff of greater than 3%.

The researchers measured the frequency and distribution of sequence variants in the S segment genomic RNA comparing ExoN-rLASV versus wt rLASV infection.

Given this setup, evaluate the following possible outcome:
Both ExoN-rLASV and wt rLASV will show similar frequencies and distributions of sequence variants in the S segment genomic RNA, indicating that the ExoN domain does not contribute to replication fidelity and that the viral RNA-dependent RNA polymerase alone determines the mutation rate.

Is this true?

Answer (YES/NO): NO